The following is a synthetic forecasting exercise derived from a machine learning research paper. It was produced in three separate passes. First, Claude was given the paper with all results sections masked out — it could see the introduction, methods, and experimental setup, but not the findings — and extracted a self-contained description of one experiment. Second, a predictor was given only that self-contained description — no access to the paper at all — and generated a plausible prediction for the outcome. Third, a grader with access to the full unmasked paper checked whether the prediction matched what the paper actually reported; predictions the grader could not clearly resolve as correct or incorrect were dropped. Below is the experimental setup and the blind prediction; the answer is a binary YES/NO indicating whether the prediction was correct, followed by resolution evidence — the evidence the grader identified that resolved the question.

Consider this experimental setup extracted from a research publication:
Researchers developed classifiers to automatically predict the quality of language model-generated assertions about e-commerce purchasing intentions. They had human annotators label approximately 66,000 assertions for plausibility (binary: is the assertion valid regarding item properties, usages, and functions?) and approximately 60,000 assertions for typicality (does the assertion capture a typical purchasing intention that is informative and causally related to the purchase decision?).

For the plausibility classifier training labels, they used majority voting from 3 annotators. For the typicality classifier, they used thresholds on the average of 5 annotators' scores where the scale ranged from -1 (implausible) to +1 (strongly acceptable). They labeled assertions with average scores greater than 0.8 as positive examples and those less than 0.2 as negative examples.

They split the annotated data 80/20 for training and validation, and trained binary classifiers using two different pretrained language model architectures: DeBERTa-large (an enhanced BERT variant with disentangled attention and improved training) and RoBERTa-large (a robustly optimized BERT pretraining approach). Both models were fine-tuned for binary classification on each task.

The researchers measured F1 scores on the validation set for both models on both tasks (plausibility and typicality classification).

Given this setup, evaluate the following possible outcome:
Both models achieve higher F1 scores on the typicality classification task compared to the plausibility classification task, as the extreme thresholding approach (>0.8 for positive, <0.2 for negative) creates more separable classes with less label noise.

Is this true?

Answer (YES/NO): NO